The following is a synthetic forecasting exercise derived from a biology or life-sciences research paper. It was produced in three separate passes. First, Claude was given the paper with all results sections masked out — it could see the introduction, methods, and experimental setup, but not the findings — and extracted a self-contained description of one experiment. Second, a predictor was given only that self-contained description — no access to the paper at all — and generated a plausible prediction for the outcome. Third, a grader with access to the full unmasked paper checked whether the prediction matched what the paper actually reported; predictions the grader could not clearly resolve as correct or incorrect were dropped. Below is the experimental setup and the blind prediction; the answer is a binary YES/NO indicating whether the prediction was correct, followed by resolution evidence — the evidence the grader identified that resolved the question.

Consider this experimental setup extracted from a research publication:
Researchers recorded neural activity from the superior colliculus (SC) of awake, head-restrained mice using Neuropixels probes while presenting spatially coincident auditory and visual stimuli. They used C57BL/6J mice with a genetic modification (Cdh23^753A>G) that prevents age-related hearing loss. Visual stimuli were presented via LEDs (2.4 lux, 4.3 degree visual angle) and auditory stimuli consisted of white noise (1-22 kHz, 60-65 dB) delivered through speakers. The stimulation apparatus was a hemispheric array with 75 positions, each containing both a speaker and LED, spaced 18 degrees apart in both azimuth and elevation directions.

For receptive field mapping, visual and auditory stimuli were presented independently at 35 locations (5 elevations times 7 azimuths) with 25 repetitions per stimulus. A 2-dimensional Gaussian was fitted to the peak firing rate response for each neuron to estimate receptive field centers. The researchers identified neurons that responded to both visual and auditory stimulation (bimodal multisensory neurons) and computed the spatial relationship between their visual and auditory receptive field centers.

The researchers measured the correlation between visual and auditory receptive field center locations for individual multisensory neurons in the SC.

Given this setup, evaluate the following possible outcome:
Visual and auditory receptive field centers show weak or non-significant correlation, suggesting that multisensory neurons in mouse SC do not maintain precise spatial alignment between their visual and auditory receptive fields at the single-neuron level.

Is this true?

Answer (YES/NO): NO